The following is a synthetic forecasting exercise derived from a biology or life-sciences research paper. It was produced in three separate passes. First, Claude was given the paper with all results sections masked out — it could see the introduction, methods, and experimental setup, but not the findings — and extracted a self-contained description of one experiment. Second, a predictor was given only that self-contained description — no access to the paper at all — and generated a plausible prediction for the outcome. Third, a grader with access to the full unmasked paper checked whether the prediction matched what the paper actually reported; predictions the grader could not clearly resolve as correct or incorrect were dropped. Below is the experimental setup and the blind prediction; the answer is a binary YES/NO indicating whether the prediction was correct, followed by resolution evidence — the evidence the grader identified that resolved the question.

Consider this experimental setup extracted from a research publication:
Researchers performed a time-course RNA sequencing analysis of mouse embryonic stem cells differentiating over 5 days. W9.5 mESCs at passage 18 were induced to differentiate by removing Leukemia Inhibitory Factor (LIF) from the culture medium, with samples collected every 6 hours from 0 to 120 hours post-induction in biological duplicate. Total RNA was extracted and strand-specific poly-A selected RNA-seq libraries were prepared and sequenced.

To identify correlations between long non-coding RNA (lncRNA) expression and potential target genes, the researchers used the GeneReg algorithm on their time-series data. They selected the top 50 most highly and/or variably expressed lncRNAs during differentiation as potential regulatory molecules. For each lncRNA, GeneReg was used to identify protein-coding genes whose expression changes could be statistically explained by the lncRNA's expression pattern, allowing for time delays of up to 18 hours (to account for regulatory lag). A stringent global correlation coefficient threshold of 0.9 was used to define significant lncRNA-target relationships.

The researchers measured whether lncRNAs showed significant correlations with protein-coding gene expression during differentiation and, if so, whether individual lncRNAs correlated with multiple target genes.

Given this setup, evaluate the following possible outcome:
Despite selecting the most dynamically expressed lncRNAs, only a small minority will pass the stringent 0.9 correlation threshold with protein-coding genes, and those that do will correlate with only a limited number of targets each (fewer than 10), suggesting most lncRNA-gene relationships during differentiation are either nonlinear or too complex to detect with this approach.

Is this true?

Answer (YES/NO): NO